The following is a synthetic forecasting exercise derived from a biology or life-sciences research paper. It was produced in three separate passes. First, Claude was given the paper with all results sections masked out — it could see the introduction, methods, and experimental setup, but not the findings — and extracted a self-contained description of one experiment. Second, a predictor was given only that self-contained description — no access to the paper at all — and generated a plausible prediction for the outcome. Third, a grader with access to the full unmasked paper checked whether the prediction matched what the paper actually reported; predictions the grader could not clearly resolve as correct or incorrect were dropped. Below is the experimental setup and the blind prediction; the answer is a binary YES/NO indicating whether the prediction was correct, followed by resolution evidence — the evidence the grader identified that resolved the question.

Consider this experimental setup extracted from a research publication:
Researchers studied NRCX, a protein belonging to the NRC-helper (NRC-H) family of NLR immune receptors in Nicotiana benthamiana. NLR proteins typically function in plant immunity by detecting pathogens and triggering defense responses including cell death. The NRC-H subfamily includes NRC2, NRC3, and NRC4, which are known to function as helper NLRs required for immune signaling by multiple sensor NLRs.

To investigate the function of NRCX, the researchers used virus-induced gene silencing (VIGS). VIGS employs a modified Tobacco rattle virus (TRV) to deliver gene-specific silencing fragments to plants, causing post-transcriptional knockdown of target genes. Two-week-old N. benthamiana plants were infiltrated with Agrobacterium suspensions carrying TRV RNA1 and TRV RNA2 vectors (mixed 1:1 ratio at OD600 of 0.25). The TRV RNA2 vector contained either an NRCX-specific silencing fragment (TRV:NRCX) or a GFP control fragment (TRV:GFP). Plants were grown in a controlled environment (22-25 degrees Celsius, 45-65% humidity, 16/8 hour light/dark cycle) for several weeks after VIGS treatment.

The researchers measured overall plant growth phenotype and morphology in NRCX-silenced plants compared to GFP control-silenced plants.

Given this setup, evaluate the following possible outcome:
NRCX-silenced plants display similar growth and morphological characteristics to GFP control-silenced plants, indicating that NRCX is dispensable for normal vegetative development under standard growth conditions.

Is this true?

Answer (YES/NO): NO